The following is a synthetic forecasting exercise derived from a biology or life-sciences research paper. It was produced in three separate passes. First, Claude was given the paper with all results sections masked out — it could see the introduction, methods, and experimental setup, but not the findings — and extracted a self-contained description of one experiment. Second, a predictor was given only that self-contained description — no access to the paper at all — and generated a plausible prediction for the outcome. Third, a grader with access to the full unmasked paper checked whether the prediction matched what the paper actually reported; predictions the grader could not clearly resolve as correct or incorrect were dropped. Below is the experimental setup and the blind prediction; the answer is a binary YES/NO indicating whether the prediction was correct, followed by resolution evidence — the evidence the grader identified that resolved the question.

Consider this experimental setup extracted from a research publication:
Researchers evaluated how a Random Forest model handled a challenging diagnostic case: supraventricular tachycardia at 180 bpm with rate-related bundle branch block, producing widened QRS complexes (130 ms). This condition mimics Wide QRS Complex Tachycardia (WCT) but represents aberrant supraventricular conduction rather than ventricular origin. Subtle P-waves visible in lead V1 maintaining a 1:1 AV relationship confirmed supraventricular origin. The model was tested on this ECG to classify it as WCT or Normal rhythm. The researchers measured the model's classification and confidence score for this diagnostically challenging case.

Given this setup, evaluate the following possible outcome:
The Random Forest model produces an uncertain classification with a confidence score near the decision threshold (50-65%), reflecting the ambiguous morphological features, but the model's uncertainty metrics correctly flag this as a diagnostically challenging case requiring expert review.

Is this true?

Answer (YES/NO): NO